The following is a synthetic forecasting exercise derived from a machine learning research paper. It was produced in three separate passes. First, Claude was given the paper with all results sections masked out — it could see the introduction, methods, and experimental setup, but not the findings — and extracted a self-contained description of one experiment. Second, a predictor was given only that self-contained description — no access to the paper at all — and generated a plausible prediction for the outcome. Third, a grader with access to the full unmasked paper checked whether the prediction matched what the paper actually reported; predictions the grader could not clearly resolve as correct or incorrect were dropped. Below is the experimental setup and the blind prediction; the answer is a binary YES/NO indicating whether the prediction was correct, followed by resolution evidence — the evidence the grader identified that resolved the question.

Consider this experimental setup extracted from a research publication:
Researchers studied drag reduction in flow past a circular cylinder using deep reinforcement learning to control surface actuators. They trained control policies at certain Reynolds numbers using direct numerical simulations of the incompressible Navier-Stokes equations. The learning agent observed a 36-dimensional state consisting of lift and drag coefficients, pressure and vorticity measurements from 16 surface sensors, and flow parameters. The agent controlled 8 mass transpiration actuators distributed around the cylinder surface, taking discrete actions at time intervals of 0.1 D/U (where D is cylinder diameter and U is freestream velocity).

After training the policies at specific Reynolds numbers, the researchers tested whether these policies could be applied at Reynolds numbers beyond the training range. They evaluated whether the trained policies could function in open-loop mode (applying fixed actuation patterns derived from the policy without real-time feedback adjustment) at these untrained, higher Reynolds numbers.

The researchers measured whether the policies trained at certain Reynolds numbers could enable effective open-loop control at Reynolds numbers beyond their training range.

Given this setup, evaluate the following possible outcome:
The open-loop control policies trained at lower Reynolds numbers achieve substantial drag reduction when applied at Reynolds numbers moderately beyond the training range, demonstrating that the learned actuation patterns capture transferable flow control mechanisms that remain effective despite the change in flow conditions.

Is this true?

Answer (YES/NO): YES